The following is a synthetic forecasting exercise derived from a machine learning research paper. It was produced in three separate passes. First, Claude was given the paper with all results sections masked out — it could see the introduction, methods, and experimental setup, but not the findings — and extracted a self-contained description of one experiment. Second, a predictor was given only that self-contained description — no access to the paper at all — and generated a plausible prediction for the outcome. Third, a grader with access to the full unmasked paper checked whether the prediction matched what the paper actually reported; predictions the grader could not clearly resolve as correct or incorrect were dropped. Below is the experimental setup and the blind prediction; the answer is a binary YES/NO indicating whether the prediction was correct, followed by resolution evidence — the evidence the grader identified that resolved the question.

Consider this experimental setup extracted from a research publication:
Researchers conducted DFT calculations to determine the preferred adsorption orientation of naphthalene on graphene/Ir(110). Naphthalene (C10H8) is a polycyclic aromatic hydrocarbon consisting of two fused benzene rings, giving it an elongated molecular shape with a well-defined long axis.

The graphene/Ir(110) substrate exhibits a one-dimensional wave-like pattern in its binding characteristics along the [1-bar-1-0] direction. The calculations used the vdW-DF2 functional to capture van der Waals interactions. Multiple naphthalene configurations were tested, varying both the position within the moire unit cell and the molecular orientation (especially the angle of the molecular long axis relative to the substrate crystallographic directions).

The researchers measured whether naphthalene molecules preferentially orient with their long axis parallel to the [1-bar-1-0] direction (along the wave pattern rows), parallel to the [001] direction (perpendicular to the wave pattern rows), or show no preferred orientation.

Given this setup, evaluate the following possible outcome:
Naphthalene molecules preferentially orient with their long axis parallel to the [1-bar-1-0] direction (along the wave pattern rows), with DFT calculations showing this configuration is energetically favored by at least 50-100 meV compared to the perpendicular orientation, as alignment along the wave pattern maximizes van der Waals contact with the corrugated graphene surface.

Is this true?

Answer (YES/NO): NO